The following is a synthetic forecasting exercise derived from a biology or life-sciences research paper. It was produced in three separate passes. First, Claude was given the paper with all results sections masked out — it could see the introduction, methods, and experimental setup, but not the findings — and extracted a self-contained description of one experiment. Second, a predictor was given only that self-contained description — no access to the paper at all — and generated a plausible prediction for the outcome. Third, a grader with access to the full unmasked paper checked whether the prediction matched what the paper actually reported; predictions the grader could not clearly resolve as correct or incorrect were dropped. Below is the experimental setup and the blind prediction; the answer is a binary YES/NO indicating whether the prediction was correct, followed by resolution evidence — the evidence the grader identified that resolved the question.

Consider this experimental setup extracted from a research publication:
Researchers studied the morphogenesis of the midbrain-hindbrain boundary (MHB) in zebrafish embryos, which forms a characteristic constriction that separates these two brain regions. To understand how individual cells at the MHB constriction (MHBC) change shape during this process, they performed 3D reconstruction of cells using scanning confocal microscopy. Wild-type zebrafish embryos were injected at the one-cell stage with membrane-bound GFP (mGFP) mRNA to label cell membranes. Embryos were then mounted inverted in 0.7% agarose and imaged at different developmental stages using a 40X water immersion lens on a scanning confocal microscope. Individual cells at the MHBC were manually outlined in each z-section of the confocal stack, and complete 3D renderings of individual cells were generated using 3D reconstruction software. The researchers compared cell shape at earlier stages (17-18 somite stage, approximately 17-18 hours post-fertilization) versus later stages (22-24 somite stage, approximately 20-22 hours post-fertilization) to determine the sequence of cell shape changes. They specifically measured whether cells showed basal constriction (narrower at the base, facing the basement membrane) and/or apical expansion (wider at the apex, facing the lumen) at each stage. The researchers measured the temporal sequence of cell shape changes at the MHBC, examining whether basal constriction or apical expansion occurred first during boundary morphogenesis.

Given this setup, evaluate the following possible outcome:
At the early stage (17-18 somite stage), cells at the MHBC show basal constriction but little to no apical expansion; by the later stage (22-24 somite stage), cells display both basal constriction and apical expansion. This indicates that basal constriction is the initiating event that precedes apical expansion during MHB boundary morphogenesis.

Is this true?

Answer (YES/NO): YES